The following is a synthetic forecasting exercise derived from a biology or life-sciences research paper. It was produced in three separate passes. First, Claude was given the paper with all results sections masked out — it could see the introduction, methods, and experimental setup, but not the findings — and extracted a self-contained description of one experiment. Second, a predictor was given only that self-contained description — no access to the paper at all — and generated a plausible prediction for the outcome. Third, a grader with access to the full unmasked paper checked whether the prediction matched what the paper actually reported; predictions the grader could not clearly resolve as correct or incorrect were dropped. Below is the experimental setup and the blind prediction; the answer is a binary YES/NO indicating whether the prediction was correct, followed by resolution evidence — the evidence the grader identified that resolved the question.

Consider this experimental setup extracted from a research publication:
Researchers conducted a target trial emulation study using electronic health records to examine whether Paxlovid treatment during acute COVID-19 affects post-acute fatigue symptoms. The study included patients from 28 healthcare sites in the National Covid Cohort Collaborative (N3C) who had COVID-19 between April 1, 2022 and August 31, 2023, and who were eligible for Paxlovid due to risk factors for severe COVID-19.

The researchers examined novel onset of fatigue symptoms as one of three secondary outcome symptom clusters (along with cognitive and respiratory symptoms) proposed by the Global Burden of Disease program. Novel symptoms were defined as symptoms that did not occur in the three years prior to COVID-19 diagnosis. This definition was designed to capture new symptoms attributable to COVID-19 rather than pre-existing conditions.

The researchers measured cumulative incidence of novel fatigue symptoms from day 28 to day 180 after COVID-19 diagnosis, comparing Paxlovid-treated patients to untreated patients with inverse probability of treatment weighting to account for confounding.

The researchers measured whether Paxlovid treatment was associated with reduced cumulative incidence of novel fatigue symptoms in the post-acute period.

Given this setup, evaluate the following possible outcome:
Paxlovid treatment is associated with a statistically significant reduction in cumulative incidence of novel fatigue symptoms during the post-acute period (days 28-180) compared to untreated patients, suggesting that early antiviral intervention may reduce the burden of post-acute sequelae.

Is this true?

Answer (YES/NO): YES